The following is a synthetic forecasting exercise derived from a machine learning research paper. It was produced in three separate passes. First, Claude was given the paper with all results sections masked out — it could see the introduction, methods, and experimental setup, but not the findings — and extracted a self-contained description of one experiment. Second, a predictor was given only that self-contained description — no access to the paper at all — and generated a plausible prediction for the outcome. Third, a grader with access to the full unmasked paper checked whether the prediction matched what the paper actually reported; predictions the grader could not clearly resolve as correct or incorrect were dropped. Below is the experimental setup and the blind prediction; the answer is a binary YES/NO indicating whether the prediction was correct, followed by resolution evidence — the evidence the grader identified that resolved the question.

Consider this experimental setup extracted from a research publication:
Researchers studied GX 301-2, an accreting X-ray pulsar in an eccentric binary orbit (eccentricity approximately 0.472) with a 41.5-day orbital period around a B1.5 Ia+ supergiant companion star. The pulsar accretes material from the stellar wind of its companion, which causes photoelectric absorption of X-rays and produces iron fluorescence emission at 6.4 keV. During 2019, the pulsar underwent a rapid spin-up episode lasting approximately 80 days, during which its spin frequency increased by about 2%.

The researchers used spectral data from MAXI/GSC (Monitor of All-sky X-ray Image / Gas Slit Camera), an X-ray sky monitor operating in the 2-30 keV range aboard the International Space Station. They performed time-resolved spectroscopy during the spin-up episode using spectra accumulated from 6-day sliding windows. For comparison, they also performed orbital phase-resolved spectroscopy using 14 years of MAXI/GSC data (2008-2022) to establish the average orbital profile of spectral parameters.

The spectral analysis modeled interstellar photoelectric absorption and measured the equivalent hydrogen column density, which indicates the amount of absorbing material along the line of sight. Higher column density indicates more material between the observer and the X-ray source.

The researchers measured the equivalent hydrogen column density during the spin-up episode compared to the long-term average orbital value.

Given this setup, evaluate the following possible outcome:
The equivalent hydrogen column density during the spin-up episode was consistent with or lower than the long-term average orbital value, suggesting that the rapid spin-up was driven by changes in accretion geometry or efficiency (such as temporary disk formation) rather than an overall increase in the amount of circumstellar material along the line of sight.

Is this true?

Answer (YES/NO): NO